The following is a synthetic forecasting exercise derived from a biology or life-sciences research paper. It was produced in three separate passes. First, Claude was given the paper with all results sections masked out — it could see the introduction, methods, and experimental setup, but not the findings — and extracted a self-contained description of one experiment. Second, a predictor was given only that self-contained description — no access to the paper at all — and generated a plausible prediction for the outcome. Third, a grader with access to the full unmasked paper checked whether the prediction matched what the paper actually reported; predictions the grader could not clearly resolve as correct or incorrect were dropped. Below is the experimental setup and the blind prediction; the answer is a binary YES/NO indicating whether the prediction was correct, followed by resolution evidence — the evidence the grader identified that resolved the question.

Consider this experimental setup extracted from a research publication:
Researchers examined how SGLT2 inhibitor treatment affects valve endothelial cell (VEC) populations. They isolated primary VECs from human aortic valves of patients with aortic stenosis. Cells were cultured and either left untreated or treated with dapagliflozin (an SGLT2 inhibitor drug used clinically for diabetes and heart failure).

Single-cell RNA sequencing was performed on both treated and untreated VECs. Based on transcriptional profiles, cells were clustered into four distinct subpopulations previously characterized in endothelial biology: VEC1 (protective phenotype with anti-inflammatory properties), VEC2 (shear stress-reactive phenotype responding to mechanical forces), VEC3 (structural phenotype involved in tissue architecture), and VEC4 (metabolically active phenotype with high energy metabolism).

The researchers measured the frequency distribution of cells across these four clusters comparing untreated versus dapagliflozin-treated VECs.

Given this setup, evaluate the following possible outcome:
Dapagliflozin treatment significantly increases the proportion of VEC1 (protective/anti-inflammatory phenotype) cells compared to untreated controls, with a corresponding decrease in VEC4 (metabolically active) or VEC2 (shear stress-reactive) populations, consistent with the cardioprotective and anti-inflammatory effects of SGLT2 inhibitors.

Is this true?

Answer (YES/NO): YES